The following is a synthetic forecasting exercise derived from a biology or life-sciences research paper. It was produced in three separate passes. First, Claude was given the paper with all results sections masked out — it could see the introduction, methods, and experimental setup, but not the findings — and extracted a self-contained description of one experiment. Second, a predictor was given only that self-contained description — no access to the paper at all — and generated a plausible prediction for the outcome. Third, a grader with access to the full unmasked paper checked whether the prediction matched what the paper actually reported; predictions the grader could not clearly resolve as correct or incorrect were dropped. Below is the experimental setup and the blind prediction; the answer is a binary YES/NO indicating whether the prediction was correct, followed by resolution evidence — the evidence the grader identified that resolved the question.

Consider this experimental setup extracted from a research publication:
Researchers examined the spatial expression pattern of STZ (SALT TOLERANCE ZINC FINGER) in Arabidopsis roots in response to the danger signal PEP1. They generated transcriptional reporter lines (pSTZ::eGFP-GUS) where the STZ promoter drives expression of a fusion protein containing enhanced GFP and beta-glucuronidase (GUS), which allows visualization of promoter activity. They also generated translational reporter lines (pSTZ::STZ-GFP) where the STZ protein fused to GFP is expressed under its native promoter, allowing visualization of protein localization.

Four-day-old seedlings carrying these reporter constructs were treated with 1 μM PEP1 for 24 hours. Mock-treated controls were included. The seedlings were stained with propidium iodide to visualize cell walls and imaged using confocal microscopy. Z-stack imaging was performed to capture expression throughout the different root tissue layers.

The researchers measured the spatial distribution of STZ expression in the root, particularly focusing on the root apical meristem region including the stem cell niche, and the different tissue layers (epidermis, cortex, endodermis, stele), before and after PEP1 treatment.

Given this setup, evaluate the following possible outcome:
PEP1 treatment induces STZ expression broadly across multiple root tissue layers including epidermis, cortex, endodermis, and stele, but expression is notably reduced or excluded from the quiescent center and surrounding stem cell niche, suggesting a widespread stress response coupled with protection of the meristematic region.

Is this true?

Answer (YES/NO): NO